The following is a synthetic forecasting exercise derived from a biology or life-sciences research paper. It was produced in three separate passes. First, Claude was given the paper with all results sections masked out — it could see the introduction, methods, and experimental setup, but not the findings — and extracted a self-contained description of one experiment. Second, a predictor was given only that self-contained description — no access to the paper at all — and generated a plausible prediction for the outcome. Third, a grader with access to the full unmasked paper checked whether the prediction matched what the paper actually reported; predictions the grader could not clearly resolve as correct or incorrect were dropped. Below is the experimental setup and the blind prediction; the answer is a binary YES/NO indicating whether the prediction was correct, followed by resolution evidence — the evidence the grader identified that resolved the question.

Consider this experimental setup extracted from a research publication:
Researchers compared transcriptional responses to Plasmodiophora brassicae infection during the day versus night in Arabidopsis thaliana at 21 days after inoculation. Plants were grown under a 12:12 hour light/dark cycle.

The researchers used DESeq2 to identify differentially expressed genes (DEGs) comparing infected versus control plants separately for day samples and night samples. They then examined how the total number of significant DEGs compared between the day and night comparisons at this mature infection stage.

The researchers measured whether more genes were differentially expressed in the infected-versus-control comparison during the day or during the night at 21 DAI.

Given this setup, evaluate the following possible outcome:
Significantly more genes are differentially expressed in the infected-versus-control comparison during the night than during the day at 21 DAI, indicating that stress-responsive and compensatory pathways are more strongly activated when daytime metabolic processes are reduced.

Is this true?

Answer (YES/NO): NO